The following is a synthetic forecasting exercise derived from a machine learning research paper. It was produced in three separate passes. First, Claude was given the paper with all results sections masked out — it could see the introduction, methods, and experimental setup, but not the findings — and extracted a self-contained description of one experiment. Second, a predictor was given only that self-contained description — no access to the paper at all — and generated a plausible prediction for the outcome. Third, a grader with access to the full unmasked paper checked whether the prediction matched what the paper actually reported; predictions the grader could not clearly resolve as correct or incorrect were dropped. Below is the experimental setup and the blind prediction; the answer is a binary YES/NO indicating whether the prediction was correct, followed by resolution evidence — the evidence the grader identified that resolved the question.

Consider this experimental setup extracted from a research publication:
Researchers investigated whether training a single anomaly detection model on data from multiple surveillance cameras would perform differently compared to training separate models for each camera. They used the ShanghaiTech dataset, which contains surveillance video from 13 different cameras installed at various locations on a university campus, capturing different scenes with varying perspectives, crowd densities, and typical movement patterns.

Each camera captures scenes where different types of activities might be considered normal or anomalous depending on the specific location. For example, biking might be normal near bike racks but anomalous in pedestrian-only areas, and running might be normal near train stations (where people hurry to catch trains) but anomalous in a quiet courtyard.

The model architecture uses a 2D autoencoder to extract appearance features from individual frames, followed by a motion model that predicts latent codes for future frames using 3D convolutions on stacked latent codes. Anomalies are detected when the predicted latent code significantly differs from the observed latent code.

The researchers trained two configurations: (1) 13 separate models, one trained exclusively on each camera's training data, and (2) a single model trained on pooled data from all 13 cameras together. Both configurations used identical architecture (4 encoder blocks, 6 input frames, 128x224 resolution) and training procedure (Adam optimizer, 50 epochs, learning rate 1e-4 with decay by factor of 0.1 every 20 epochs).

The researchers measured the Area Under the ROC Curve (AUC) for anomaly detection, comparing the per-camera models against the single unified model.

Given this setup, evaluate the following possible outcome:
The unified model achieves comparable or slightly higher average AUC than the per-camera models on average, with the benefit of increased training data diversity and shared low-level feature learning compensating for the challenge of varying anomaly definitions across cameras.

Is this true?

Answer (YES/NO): YES